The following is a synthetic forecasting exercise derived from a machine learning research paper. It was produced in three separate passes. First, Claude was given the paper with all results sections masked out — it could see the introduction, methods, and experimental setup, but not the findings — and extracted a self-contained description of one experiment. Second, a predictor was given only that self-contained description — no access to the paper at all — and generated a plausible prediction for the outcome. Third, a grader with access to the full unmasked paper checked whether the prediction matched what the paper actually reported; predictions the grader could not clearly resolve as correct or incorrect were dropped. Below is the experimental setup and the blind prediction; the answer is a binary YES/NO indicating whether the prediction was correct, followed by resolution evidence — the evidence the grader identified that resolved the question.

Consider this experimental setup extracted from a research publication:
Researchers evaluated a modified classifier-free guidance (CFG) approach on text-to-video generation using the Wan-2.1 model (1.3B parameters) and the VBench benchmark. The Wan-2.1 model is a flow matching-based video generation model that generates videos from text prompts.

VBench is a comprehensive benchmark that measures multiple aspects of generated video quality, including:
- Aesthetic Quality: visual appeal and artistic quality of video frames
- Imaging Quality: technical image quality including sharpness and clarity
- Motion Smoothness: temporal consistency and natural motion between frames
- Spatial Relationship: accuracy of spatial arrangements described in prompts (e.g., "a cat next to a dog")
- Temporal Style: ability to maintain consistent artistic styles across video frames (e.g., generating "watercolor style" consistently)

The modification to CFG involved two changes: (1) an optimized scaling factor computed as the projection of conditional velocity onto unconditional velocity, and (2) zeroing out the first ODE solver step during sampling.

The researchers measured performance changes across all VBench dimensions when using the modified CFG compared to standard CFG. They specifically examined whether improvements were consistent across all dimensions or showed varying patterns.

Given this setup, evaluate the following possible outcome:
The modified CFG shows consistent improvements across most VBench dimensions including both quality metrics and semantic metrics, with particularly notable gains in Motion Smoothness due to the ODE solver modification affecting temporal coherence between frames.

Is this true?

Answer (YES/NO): NO